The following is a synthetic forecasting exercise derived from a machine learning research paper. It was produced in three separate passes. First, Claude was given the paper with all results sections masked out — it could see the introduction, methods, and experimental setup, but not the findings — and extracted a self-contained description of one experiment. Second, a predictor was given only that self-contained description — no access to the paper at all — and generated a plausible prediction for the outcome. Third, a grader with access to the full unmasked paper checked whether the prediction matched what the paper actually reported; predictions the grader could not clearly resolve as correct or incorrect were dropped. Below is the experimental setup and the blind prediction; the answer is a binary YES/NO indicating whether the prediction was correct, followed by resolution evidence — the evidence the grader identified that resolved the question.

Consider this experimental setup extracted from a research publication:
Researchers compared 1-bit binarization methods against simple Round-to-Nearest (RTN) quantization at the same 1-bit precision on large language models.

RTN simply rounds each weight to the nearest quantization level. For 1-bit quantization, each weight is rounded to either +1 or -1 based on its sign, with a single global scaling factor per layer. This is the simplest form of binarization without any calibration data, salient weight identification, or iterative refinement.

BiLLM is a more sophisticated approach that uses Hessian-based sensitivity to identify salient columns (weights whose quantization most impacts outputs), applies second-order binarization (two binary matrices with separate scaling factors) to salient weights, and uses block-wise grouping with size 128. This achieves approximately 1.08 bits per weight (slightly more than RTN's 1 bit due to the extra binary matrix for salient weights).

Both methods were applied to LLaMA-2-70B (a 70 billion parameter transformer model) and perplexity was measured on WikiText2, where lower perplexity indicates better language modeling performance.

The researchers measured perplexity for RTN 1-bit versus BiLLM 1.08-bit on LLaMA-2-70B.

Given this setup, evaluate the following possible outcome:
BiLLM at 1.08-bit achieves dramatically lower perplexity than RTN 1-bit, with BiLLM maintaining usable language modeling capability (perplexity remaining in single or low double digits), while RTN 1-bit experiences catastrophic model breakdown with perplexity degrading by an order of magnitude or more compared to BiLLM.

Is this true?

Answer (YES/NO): YES